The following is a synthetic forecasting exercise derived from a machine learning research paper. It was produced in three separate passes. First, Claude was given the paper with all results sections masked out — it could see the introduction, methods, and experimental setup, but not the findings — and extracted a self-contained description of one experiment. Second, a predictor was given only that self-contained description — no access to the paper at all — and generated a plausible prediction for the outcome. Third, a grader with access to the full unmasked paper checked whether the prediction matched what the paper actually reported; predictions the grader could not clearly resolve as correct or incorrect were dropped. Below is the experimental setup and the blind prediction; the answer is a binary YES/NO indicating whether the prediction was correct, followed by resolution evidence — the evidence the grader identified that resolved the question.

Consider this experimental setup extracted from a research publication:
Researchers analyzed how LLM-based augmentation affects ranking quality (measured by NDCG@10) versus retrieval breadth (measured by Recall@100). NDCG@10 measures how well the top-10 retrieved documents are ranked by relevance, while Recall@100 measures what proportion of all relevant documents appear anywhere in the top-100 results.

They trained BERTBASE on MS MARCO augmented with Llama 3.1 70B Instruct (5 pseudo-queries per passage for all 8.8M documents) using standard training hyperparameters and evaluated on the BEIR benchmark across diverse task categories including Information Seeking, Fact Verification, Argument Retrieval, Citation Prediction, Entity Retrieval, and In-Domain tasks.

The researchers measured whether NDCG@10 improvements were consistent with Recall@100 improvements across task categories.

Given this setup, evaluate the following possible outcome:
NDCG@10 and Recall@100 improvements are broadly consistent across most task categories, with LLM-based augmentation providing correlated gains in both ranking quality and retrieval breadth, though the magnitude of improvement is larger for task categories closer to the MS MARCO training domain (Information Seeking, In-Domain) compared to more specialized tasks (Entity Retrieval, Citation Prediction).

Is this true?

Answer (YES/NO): NO